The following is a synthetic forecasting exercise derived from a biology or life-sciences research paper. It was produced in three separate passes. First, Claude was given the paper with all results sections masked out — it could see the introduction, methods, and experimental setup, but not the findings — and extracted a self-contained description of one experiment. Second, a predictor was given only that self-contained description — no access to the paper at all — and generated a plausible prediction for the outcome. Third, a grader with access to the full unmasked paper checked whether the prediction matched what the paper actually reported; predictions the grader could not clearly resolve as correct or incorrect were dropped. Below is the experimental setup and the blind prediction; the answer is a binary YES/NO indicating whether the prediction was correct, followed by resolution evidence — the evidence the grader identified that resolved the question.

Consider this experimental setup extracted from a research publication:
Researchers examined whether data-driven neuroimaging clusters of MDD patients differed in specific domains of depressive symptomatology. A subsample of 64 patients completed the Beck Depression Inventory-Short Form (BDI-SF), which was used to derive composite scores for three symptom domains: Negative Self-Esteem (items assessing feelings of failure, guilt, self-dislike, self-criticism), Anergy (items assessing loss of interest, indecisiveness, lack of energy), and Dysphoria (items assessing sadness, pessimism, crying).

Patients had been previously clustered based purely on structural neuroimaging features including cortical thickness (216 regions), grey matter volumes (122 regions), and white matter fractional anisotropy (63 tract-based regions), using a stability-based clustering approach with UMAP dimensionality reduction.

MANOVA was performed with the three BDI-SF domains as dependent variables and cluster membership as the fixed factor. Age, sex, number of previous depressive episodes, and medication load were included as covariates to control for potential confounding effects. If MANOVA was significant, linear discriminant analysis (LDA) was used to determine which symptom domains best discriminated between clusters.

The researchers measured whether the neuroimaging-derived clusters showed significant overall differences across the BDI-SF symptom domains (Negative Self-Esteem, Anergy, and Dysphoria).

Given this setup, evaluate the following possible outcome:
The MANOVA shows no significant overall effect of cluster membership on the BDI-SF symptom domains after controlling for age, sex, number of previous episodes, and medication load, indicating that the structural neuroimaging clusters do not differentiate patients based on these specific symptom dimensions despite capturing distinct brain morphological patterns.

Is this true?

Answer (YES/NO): NO